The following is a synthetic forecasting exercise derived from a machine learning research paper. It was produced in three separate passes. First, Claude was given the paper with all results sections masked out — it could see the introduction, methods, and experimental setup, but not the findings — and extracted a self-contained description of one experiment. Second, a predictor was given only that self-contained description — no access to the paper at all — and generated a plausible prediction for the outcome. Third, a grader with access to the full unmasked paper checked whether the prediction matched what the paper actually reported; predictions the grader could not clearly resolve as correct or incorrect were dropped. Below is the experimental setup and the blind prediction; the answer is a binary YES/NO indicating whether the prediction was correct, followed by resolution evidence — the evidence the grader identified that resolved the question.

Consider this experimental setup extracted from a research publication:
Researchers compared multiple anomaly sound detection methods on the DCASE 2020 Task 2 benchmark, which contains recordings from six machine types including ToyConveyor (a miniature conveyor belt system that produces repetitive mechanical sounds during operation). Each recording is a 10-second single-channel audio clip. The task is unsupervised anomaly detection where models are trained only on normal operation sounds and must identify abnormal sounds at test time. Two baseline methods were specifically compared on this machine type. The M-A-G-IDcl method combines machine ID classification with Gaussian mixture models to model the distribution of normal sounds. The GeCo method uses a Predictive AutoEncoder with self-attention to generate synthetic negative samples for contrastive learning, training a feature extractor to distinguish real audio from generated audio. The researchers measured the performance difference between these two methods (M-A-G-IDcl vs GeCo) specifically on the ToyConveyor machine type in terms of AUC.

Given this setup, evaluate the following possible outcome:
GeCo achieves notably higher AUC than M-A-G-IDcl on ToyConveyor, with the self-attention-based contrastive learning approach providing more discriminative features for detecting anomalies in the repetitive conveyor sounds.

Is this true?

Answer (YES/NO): NO